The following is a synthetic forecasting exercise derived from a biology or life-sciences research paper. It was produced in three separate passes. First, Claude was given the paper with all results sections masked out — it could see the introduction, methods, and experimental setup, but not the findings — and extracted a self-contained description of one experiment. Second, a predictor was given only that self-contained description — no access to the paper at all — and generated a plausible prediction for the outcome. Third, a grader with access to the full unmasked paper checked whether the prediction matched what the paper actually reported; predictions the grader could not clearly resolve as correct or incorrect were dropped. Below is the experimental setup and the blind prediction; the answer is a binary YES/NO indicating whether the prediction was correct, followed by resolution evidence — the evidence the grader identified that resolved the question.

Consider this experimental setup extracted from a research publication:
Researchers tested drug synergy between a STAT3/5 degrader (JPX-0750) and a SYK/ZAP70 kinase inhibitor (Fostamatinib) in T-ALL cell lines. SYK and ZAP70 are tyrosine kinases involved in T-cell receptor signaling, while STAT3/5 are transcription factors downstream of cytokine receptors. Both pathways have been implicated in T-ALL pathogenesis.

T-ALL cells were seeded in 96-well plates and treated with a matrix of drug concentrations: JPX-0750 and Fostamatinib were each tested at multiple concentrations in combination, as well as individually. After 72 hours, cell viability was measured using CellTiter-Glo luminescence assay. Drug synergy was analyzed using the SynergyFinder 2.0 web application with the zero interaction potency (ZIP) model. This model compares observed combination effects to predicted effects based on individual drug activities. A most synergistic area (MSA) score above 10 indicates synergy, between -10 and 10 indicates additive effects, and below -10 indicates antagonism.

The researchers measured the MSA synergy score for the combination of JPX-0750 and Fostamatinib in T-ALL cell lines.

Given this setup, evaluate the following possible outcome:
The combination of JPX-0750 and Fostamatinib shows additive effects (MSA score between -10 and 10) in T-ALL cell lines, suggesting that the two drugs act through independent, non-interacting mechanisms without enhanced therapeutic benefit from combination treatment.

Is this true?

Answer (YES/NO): NO